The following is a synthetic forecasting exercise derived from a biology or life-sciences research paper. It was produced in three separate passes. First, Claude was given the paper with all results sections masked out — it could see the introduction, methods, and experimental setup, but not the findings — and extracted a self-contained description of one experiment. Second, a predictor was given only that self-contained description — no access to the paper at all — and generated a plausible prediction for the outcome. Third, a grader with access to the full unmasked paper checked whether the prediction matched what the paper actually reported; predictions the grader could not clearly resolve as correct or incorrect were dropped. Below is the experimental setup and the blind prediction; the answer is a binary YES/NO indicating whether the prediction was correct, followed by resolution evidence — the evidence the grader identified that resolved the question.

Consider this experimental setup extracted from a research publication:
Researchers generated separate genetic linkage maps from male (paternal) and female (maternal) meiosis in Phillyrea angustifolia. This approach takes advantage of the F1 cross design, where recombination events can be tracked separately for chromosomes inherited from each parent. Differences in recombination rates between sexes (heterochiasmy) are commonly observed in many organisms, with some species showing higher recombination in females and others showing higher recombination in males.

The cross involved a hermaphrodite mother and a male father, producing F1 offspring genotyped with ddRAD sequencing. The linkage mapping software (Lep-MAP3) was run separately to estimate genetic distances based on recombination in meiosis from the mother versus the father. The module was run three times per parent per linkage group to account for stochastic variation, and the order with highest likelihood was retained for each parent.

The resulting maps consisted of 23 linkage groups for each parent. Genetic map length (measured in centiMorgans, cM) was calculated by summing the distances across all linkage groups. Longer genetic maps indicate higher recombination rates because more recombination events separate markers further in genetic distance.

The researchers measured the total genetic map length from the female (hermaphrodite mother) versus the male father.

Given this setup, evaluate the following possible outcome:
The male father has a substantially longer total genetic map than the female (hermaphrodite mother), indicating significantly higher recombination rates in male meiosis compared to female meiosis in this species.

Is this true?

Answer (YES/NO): NO